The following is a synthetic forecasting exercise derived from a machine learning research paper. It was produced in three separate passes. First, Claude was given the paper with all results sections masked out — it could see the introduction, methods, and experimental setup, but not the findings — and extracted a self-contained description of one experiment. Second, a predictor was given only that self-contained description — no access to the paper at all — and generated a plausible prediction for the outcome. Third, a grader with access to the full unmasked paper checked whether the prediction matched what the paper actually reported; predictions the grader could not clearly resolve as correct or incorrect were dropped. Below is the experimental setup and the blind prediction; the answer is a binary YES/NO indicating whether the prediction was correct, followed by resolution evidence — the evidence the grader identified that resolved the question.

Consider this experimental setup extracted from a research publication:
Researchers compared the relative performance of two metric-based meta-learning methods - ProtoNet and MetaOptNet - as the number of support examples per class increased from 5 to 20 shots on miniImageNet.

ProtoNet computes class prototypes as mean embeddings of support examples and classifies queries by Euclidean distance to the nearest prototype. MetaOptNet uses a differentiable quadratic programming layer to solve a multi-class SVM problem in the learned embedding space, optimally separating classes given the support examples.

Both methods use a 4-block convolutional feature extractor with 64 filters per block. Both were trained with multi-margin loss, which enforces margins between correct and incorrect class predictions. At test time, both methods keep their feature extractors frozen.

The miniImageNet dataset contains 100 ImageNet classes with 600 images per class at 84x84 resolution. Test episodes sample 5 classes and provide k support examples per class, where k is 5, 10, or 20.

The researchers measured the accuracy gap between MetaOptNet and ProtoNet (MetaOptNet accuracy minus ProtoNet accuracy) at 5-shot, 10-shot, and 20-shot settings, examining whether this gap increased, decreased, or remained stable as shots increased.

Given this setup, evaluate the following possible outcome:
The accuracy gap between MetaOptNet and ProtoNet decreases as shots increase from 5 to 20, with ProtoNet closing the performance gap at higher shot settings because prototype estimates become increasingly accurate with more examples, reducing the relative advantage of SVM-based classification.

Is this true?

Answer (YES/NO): NO